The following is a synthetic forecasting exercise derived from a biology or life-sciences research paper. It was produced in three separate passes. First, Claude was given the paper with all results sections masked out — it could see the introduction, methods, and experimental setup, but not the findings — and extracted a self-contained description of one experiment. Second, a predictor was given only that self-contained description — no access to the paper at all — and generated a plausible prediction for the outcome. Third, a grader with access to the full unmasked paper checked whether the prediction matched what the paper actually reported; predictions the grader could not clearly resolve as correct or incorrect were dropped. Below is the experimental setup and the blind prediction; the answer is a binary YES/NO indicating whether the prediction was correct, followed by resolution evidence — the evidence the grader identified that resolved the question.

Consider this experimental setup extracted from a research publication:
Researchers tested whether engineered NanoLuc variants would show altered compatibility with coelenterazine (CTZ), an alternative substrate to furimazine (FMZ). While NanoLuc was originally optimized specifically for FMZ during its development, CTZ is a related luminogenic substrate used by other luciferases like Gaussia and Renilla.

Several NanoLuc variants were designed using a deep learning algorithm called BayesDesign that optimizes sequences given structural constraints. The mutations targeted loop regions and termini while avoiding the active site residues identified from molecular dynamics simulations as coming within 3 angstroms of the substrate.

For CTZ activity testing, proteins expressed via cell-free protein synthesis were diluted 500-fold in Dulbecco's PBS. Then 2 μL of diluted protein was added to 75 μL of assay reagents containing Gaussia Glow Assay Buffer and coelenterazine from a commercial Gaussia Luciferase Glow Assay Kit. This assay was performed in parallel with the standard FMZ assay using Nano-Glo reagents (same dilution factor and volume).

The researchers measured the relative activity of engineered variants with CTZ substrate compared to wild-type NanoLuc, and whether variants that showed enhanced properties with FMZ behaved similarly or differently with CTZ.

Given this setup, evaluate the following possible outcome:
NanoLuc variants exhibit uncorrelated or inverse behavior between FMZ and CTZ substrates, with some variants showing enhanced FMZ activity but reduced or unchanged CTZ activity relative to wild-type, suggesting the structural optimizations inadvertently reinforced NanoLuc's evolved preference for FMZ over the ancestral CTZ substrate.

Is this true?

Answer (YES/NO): NO